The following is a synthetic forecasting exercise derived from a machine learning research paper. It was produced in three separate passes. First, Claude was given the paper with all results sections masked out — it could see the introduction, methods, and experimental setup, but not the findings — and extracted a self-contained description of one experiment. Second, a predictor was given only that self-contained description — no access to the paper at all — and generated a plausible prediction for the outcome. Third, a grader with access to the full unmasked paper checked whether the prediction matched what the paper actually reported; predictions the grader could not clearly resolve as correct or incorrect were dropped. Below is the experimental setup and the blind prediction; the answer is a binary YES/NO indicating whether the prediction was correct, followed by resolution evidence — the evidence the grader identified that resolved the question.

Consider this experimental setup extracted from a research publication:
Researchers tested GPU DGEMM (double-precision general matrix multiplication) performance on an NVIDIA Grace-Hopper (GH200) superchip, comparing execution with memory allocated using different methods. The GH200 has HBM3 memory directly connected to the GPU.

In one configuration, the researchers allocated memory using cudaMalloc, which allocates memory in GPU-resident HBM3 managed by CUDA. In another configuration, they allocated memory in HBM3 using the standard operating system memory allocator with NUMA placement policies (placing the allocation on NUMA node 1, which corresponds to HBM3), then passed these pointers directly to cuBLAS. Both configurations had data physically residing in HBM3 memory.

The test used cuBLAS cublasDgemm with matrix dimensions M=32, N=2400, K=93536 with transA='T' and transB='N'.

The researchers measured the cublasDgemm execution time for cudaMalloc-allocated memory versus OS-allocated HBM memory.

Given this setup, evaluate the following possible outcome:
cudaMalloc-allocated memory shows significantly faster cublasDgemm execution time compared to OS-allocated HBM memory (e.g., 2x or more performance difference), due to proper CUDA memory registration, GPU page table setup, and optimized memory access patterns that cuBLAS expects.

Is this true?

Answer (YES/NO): NO